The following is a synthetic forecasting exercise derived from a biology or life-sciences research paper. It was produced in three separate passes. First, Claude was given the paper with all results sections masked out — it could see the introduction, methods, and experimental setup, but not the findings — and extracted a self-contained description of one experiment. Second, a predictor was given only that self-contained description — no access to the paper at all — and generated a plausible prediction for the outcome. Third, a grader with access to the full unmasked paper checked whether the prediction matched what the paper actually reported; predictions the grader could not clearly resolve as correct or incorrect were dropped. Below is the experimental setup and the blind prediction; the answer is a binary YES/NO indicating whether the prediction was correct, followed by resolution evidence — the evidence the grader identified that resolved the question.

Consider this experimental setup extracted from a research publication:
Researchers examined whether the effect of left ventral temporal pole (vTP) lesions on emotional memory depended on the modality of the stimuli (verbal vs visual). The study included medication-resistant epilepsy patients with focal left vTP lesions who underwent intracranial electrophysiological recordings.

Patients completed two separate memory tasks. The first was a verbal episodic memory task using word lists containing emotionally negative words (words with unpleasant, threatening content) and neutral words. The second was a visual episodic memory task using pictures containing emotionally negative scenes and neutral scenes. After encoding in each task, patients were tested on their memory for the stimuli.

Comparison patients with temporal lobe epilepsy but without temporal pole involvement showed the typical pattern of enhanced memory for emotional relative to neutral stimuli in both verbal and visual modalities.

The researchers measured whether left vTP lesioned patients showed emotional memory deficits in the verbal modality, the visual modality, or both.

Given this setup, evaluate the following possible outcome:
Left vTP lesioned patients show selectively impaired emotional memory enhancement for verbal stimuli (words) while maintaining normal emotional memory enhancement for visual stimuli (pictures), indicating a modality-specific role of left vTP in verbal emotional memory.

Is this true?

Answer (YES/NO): YES